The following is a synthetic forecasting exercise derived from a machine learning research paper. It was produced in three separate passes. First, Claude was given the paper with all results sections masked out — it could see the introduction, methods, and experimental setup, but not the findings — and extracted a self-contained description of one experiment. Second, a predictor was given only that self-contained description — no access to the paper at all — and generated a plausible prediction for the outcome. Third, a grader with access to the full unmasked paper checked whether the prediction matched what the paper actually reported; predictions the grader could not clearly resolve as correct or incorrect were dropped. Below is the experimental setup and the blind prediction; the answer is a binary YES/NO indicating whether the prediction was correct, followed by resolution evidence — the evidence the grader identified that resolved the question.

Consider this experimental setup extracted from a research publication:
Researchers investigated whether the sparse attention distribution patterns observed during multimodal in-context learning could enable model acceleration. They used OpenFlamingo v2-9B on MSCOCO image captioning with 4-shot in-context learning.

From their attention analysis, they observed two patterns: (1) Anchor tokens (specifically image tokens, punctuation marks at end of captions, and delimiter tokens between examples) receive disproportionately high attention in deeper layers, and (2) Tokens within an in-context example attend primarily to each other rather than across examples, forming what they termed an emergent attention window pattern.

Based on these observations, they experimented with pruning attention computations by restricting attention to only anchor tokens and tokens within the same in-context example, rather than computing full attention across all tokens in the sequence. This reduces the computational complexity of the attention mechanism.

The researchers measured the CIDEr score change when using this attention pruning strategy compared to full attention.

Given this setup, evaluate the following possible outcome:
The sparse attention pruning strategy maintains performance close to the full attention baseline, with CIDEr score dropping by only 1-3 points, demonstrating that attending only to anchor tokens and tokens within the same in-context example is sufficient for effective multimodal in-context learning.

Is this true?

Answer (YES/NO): YES